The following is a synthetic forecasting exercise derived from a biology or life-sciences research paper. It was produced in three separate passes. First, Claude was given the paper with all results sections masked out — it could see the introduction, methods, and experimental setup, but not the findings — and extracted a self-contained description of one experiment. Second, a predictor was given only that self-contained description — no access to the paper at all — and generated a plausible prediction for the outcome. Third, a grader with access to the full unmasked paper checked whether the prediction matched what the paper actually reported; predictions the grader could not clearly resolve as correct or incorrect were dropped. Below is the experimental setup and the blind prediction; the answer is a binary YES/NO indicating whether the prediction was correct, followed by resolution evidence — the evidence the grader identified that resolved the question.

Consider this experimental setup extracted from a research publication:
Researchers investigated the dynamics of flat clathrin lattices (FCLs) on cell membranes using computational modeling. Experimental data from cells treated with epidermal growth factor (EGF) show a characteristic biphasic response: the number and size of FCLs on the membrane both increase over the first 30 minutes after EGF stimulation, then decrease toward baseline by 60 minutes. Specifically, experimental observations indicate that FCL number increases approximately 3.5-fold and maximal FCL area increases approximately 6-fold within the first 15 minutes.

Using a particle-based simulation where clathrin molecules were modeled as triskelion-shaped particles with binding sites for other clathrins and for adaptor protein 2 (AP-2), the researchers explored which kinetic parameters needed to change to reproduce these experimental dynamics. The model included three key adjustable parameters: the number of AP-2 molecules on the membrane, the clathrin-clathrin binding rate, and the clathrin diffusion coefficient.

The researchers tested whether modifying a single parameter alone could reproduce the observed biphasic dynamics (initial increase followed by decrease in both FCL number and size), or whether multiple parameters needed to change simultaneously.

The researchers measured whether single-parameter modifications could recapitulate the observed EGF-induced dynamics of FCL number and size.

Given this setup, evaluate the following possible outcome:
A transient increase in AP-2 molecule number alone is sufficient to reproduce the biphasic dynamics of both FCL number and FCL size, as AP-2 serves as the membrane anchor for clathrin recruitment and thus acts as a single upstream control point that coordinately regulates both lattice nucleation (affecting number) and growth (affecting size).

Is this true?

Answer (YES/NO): NO